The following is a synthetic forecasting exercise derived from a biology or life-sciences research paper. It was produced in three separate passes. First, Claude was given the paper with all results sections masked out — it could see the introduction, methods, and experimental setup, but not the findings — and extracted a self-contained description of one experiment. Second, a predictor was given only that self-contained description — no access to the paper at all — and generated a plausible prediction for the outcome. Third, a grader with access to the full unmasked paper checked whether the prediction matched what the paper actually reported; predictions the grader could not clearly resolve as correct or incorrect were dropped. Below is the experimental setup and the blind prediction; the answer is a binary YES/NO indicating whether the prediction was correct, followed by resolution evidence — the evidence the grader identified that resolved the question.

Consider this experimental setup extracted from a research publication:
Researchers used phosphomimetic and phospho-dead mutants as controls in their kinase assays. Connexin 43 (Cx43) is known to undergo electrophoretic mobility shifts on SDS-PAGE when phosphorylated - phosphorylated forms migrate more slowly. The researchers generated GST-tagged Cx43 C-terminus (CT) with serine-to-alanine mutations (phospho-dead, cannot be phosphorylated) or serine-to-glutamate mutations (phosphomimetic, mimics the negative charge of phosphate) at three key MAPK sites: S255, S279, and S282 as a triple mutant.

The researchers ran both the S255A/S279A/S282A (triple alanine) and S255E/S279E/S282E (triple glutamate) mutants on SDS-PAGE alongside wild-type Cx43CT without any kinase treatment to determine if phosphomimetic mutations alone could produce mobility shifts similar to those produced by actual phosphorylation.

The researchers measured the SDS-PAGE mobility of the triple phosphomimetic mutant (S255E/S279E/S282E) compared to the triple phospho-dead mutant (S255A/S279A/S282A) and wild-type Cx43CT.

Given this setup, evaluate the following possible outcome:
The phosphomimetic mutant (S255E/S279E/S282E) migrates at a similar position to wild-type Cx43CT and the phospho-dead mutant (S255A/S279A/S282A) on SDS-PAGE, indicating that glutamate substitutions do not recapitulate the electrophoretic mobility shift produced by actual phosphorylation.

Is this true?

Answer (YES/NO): NO